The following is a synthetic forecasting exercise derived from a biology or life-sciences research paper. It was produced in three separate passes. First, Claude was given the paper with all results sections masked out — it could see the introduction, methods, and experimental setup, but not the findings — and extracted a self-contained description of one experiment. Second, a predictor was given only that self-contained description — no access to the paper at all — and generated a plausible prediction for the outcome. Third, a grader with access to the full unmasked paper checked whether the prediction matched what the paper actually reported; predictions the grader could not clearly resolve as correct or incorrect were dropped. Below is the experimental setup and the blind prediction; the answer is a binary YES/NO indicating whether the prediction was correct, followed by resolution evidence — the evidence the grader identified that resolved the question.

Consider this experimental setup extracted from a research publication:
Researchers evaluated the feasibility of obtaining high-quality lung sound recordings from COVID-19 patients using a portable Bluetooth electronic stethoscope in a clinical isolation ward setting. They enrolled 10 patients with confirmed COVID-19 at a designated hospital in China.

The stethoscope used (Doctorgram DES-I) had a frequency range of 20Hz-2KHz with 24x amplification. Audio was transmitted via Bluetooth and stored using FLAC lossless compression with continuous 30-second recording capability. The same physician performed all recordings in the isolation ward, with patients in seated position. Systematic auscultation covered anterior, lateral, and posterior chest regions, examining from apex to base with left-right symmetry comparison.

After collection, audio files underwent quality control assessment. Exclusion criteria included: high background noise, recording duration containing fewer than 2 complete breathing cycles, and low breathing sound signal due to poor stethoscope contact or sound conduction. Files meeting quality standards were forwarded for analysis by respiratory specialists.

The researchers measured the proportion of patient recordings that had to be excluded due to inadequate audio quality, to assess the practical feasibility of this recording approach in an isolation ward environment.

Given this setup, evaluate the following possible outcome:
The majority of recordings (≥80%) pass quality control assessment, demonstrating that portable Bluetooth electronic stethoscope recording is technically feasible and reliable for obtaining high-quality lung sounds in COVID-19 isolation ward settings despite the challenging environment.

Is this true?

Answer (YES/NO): YES